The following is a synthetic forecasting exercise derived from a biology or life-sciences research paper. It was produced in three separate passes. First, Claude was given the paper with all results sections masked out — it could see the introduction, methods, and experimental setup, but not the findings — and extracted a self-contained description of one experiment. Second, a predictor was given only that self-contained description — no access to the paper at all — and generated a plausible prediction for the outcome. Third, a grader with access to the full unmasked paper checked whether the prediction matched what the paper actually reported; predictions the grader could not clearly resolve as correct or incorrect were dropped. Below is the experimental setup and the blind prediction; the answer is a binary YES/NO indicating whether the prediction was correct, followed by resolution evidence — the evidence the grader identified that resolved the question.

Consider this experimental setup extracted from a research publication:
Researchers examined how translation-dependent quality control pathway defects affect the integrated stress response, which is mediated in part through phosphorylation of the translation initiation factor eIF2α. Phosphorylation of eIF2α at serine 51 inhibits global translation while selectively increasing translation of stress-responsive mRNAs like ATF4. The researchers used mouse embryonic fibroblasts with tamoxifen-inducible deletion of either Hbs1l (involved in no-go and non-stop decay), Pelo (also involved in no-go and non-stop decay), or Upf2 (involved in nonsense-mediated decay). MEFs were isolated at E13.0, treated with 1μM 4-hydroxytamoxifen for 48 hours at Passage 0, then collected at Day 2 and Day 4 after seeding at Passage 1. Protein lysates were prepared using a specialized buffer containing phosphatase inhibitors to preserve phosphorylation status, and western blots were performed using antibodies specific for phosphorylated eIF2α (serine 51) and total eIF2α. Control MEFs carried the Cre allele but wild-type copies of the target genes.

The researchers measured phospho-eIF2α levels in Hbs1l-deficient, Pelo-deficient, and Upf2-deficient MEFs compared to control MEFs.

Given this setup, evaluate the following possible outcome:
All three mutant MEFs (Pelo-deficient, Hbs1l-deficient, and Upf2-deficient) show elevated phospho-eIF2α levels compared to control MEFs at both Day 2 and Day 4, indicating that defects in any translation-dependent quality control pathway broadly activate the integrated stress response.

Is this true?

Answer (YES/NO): NO